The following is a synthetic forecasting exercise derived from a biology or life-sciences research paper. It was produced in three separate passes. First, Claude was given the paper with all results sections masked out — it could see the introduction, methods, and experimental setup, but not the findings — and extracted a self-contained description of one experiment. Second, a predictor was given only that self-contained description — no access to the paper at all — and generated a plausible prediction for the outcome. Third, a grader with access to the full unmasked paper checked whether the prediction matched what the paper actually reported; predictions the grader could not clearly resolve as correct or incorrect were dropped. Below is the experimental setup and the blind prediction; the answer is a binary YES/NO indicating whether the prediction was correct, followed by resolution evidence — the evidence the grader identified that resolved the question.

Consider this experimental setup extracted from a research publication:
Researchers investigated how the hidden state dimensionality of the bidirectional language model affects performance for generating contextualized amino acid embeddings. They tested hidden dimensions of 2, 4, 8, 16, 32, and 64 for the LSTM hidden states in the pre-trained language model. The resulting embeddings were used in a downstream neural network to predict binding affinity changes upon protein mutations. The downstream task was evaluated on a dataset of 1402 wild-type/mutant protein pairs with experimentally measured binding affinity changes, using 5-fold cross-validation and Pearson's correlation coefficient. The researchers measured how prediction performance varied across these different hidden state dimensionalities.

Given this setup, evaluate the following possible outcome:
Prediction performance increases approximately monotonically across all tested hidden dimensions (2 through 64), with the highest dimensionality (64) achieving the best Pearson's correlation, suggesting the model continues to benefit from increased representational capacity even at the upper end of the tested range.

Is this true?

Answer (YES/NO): NO